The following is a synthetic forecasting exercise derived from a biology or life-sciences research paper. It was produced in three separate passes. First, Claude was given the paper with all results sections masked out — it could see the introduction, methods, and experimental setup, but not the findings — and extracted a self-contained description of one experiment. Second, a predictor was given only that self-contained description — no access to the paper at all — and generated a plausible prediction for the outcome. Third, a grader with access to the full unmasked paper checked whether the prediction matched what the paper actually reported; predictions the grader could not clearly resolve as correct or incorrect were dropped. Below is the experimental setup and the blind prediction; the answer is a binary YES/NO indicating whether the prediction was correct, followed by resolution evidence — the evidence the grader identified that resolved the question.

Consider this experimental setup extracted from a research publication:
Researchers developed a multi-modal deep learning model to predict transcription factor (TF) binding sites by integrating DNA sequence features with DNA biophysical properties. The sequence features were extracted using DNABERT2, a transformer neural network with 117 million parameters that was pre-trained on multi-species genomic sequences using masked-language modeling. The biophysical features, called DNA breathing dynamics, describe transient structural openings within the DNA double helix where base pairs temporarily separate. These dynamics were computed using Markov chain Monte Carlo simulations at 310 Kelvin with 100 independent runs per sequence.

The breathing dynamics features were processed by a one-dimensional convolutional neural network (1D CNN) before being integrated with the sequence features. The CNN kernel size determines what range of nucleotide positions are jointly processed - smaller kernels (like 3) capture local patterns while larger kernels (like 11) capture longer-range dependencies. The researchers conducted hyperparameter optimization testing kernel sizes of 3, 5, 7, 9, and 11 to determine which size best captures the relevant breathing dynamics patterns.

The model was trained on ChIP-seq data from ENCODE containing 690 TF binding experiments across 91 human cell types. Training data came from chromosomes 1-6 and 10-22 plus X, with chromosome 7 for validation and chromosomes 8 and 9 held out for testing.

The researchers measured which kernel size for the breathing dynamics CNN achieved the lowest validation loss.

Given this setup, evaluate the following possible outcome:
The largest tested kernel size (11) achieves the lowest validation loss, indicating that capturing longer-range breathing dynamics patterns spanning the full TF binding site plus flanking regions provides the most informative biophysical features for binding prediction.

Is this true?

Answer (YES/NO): NO